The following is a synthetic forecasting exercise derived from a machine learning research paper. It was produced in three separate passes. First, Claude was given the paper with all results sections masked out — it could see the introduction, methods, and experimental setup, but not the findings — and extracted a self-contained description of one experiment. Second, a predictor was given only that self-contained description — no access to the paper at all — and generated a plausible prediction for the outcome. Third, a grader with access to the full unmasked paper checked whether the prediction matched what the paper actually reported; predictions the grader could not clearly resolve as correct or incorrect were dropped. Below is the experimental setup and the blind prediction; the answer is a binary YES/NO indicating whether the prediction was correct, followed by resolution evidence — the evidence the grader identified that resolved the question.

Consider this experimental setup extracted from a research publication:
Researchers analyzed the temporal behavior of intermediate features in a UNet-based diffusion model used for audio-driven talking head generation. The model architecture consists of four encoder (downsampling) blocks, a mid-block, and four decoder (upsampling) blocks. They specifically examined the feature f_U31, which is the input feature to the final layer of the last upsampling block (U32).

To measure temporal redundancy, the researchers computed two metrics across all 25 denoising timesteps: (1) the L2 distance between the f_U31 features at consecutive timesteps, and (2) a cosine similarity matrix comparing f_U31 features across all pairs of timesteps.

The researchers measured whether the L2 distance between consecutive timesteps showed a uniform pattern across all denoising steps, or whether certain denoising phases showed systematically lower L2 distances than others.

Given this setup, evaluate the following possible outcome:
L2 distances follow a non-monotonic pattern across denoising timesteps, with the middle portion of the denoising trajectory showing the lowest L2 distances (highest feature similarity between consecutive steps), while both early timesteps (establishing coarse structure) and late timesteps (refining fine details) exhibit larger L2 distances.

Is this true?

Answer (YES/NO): YES